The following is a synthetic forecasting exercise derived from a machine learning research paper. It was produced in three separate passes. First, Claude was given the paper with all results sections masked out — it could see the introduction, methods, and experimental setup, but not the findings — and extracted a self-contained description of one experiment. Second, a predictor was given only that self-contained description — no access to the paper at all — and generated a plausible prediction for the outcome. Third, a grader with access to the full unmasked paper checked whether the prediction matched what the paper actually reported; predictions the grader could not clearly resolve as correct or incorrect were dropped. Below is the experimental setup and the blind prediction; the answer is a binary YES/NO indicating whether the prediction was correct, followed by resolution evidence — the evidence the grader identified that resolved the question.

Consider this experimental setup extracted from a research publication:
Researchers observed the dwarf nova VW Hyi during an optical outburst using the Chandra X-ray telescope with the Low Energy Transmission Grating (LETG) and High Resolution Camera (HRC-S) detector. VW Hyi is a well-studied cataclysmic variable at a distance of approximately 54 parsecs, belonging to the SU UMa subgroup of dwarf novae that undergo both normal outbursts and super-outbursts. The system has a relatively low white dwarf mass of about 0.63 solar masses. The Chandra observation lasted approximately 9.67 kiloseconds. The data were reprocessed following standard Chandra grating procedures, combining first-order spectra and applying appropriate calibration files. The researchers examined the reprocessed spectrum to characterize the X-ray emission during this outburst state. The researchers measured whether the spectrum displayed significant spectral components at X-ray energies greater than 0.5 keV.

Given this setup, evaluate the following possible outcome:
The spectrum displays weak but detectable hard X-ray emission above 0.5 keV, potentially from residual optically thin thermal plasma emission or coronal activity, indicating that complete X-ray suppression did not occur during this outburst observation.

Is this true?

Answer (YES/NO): NO